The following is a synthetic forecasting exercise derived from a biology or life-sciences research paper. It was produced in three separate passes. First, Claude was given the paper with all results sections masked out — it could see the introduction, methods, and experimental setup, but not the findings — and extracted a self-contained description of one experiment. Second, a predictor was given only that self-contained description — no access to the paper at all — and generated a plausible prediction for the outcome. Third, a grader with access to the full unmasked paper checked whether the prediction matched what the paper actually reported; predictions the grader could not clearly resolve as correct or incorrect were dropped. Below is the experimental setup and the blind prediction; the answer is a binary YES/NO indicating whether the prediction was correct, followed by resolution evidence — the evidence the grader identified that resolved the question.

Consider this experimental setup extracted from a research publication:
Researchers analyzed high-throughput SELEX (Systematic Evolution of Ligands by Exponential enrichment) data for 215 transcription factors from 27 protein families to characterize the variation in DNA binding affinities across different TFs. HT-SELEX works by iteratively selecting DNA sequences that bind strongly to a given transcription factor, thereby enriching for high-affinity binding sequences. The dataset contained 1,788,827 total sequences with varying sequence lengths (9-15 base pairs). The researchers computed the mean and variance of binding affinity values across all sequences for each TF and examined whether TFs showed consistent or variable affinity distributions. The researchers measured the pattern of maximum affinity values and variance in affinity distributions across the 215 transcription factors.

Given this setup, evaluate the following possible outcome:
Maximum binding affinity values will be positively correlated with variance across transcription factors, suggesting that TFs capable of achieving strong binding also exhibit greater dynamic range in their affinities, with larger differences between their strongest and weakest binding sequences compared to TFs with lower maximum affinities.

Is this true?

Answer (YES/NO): NO